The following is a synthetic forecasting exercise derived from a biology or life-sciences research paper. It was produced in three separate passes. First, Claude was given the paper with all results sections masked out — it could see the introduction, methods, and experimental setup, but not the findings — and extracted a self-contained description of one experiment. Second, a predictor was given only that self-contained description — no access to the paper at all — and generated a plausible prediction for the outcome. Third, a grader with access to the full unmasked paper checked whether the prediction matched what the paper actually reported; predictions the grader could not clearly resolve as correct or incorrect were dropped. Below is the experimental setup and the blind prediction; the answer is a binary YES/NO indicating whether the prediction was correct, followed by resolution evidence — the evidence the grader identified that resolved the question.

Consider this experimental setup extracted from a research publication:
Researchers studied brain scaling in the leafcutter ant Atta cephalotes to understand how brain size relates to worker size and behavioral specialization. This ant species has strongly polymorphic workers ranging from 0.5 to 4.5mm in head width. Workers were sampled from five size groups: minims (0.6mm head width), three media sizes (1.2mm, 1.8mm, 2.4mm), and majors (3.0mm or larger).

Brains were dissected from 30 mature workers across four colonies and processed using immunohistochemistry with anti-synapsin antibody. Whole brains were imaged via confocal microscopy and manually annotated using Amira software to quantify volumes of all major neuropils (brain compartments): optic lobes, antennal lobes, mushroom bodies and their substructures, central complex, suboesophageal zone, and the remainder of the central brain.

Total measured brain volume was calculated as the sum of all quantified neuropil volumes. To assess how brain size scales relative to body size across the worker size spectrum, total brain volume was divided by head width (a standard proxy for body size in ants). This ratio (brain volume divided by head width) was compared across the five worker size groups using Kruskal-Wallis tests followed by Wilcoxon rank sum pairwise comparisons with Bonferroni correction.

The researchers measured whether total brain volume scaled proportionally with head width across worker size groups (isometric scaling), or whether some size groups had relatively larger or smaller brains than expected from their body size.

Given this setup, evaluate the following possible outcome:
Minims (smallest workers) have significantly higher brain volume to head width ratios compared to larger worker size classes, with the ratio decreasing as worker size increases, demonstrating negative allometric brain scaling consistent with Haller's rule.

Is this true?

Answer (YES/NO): YES